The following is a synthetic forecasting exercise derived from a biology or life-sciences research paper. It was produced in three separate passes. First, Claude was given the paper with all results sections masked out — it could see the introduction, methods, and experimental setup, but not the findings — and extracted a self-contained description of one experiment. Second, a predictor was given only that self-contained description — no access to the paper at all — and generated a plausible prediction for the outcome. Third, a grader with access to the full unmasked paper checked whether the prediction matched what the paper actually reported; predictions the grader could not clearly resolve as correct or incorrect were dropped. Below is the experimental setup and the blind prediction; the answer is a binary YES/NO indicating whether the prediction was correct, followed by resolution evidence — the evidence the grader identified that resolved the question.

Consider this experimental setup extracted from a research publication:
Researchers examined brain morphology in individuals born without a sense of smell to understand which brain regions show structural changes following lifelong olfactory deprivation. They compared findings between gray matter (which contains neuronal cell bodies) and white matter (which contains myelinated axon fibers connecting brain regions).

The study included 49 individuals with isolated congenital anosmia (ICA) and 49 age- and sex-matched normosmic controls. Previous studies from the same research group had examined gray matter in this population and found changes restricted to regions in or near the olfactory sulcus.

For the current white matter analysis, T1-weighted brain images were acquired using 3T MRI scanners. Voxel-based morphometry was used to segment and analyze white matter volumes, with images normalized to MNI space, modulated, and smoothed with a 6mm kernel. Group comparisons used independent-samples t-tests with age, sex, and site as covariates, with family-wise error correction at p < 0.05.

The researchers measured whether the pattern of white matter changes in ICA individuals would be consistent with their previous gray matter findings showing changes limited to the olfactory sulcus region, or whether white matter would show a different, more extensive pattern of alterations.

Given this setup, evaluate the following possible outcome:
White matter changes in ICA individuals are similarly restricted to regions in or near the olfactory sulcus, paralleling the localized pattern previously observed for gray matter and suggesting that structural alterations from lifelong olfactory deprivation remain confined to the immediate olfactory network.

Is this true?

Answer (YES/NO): YES